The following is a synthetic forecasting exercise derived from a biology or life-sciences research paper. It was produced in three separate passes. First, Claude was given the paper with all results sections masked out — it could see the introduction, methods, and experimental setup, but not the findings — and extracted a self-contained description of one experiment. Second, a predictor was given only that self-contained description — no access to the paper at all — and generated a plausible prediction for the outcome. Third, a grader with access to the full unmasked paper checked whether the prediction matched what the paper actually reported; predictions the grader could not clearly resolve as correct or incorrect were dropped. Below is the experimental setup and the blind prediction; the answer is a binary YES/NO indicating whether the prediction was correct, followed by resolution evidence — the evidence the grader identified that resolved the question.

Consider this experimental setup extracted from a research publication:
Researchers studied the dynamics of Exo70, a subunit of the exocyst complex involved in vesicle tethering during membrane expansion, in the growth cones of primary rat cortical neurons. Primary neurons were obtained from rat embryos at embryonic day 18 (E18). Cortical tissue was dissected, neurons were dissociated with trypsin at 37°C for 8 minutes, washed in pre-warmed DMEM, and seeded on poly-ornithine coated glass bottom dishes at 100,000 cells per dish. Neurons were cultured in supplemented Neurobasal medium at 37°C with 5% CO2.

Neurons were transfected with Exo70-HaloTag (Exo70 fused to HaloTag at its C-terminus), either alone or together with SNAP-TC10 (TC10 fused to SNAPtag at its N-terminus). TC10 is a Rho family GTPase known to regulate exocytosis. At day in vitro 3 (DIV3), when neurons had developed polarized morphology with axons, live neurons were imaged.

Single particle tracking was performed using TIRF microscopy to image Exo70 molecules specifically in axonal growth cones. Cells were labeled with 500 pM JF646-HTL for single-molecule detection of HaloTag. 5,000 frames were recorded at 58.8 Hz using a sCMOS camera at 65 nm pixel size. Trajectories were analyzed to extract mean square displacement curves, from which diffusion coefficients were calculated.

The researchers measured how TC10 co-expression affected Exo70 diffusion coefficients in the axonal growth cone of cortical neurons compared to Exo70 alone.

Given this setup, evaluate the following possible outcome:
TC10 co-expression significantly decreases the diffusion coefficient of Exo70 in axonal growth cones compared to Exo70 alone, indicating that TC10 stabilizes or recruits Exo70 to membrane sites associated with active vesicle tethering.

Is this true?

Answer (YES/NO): YES